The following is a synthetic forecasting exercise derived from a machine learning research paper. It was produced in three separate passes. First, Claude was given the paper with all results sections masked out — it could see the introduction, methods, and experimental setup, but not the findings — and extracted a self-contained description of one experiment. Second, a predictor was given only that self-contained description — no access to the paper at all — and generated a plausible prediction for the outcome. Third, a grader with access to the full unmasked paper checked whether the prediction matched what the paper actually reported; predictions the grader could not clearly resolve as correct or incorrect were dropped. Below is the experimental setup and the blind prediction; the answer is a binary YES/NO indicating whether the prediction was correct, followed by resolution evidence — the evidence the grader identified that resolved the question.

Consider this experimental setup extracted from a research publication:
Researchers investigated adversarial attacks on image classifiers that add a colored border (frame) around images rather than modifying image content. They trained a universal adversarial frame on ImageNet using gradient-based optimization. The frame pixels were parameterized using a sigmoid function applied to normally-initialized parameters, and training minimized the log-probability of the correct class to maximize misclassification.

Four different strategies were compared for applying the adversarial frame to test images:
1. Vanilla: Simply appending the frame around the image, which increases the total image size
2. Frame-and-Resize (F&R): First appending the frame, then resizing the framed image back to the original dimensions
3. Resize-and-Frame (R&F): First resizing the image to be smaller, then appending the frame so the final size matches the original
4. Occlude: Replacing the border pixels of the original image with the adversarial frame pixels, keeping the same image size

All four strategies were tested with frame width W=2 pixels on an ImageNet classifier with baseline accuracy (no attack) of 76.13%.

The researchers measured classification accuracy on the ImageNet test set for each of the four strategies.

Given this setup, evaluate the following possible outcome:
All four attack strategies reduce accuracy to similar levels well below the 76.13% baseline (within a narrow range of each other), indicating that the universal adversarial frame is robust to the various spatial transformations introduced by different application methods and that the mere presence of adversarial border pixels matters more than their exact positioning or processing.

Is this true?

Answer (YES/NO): NO